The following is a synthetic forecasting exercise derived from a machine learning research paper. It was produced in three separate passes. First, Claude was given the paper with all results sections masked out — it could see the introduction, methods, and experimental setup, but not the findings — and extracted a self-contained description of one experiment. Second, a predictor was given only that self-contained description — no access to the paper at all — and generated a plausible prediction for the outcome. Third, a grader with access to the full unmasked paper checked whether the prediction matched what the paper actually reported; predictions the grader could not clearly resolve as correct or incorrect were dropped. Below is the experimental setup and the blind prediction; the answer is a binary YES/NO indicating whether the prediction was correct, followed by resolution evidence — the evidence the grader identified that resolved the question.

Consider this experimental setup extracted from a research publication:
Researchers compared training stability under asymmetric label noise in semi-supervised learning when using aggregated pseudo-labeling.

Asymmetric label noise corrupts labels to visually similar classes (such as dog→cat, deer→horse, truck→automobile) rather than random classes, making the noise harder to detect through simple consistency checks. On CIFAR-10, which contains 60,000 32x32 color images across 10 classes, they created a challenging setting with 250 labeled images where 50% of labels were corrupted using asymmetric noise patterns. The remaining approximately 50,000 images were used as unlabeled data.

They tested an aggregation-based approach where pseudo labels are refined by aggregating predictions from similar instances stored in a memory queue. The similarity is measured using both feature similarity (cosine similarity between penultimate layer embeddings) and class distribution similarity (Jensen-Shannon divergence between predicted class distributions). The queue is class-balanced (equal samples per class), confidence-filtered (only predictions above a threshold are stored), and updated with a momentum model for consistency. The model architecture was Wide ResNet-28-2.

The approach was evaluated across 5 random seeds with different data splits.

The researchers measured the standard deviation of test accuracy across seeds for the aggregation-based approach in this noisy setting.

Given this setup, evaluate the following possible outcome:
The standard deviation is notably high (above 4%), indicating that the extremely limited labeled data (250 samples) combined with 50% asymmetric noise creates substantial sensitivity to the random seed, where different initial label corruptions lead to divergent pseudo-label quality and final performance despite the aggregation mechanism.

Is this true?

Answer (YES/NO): YES